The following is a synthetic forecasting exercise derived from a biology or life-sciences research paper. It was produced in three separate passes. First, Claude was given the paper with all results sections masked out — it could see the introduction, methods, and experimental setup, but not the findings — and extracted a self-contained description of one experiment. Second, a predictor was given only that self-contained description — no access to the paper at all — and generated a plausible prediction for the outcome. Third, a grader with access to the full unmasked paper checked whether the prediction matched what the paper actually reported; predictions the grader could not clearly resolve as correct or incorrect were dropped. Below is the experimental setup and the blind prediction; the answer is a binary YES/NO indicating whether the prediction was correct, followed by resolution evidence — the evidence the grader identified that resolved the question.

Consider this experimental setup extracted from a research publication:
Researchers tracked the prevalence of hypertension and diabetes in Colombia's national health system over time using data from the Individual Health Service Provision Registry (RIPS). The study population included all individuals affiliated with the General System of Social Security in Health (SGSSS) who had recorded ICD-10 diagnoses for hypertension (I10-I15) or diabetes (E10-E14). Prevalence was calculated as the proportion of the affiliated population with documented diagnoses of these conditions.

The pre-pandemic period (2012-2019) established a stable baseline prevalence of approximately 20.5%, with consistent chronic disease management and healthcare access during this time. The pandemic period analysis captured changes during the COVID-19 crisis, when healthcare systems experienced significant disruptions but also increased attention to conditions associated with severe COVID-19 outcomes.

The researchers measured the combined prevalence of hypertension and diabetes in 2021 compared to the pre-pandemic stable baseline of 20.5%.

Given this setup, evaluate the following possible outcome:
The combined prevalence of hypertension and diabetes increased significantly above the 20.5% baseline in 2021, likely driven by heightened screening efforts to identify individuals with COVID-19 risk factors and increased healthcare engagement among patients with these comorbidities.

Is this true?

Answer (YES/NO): YES